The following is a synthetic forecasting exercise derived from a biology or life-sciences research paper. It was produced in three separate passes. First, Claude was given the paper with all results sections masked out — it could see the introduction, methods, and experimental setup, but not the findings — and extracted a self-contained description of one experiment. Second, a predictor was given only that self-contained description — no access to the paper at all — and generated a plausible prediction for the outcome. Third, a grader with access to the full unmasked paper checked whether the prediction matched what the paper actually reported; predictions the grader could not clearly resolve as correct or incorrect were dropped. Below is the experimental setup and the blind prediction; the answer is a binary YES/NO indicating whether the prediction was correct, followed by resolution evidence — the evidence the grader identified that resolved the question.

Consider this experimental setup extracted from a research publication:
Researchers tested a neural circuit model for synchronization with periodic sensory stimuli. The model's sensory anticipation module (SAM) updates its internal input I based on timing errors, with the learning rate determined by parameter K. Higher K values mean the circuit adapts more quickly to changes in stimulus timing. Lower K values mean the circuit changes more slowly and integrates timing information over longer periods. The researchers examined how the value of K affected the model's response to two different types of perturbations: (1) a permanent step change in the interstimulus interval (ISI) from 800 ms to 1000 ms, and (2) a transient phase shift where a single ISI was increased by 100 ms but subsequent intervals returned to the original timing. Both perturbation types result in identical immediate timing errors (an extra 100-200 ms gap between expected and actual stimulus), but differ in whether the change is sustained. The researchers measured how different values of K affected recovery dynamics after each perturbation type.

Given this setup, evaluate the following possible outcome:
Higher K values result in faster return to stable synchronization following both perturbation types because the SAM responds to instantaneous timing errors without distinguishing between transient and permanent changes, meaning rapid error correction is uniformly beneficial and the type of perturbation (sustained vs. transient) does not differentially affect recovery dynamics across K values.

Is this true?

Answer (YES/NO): NO